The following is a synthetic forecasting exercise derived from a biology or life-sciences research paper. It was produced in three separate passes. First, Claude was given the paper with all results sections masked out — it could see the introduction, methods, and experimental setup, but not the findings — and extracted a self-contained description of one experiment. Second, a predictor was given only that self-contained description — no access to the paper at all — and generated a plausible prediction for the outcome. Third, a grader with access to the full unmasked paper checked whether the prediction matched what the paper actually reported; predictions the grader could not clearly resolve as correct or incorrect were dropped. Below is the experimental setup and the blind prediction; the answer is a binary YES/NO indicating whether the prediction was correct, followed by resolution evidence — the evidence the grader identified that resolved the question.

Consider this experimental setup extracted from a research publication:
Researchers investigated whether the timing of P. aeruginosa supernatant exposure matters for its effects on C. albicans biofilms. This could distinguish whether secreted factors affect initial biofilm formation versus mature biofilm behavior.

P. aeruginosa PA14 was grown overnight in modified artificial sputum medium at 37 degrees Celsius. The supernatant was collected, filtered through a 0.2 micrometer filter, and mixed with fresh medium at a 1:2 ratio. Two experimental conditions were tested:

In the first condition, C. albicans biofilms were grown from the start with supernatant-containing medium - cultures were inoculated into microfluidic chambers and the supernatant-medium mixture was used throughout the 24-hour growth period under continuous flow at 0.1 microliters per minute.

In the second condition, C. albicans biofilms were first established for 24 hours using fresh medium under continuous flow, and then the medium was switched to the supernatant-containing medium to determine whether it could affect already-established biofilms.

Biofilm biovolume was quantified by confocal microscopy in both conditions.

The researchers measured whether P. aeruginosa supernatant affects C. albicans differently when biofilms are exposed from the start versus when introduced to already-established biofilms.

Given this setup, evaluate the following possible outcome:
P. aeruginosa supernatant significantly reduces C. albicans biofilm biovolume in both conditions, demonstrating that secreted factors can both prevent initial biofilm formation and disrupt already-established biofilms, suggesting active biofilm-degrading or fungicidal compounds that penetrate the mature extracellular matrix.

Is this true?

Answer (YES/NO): YES